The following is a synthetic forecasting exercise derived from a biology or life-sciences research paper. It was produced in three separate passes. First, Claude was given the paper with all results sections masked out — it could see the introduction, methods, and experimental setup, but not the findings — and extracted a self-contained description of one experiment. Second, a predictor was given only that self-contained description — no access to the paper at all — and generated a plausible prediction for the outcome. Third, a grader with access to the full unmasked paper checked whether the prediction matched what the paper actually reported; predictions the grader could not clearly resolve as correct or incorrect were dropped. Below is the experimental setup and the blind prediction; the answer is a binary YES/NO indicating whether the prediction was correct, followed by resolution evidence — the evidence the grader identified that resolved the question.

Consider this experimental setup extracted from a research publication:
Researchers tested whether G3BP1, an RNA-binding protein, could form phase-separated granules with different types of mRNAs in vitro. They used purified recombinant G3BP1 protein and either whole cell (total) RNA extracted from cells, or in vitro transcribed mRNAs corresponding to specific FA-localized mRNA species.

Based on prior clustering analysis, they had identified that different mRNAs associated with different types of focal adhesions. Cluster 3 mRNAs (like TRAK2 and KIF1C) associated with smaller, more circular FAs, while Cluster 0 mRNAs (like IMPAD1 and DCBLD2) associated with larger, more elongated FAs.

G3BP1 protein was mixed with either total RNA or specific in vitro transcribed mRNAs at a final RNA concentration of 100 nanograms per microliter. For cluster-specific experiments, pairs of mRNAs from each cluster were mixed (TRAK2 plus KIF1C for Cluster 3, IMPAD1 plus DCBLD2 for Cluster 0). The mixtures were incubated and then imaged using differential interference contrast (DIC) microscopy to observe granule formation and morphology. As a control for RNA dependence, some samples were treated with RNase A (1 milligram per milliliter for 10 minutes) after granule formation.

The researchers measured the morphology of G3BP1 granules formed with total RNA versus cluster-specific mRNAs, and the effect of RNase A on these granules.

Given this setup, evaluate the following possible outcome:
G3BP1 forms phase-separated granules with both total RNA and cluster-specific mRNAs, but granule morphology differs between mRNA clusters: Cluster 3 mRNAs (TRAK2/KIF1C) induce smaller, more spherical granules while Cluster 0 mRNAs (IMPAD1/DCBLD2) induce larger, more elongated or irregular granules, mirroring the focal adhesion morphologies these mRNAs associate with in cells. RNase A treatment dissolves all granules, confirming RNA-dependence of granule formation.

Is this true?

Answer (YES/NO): NO